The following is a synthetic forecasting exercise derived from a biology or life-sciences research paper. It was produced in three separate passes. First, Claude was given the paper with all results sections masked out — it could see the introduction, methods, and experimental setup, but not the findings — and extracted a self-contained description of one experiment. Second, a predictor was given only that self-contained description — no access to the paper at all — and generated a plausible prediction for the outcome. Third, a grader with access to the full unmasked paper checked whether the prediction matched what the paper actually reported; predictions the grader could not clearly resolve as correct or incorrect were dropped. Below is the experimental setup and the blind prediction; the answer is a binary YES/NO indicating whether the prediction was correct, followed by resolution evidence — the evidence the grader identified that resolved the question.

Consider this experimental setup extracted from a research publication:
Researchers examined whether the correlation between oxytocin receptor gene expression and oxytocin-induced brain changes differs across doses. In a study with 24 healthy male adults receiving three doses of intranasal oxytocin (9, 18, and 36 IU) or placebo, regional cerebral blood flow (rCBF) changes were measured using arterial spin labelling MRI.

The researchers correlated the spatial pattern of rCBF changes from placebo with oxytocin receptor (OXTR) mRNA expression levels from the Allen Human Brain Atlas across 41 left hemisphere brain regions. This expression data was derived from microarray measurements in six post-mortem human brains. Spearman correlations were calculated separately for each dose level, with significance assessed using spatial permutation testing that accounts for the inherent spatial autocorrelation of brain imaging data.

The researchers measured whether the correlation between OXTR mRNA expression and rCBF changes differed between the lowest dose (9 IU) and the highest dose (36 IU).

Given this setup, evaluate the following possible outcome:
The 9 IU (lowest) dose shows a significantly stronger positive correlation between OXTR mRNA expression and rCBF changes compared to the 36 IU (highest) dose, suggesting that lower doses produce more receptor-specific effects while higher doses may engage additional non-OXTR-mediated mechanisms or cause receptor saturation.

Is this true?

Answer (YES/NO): NO